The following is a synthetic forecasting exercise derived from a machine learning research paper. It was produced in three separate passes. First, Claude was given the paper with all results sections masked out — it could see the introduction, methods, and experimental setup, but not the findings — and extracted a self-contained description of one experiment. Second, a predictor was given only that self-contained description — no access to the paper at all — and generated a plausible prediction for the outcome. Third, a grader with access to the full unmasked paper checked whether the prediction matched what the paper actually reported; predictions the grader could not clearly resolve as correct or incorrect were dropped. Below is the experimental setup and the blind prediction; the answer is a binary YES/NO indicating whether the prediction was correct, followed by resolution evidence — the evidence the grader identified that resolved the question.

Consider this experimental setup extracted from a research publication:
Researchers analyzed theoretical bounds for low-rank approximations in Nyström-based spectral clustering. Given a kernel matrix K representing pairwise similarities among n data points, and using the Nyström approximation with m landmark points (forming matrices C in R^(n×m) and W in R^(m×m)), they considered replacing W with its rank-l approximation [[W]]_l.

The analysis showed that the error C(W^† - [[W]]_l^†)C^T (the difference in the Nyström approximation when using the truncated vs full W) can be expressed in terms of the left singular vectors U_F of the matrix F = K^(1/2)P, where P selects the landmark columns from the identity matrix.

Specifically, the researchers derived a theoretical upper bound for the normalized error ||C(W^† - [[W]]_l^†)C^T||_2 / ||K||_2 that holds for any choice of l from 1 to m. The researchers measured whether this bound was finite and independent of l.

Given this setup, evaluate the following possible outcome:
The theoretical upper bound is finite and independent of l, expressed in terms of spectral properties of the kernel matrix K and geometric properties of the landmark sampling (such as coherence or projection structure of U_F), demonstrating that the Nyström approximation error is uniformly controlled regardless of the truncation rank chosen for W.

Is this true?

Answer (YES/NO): YES